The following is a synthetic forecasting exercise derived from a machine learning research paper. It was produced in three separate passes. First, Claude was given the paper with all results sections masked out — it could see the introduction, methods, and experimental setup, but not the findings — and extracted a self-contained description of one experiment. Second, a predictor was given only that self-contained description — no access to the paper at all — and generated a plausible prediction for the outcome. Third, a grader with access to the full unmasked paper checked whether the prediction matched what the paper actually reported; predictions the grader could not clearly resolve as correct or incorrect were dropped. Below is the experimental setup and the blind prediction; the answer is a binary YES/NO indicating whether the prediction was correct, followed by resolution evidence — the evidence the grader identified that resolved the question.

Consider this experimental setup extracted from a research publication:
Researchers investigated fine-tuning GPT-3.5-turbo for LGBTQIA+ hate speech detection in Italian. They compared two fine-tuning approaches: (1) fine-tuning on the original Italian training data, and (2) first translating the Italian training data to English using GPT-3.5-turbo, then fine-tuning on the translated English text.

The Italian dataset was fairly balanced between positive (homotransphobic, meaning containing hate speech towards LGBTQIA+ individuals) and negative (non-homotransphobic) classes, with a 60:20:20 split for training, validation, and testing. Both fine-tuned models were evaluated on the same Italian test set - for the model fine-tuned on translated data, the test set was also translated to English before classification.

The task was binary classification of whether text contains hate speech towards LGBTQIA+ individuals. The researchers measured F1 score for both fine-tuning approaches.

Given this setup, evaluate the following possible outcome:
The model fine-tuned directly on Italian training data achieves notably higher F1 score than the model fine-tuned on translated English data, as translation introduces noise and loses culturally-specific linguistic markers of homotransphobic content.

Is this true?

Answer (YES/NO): YES